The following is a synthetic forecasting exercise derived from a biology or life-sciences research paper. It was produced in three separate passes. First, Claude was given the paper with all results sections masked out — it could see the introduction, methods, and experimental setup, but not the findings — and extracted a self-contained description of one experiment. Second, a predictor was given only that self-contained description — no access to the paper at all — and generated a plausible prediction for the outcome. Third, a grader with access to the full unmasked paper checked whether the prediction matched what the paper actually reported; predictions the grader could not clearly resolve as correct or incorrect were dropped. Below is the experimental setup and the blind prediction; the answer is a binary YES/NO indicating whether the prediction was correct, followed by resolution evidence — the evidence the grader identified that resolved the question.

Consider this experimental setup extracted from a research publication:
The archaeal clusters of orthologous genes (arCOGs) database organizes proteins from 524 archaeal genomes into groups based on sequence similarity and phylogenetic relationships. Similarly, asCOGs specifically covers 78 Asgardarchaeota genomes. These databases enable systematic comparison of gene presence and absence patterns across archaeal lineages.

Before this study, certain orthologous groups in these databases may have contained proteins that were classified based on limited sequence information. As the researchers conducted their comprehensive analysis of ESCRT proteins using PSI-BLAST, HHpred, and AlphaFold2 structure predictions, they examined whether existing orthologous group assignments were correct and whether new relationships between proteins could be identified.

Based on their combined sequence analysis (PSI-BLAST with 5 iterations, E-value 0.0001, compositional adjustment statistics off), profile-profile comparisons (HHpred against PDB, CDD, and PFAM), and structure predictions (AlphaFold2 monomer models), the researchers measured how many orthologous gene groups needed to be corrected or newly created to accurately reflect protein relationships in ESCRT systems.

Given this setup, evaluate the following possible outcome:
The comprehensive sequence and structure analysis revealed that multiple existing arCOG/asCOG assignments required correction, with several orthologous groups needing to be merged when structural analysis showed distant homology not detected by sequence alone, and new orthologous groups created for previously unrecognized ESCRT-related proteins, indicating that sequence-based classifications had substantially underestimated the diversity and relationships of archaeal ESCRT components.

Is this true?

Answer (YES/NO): NO